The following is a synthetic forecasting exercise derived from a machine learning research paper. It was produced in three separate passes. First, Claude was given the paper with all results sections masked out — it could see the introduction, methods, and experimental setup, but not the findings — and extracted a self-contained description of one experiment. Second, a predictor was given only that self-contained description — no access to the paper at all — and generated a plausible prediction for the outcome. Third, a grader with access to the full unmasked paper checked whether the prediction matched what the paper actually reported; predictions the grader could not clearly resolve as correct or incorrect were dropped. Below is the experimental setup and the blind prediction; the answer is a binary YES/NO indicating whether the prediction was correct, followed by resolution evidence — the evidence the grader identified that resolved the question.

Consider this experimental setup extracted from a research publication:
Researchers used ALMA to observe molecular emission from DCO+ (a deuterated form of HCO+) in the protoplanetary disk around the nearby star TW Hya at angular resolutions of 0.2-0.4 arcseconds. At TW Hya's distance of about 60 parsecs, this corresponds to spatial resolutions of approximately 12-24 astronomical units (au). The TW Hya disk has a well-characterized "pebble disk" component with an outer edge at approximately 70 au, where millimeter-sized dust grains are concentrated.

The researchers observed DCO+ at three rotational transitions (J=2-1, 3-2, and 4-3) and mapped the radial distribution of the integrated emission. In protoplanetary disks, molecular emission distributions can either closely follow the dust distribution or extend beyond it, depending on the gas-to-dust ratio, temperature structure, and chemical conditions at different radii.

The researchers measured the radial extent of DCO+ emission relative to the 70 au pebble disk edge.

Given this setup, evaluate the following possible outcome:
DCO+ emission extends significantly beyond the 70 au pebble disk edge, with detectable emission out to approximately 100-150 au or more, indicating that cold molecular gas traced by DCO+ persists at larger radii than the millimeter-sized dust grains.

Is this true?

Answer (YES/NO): YES